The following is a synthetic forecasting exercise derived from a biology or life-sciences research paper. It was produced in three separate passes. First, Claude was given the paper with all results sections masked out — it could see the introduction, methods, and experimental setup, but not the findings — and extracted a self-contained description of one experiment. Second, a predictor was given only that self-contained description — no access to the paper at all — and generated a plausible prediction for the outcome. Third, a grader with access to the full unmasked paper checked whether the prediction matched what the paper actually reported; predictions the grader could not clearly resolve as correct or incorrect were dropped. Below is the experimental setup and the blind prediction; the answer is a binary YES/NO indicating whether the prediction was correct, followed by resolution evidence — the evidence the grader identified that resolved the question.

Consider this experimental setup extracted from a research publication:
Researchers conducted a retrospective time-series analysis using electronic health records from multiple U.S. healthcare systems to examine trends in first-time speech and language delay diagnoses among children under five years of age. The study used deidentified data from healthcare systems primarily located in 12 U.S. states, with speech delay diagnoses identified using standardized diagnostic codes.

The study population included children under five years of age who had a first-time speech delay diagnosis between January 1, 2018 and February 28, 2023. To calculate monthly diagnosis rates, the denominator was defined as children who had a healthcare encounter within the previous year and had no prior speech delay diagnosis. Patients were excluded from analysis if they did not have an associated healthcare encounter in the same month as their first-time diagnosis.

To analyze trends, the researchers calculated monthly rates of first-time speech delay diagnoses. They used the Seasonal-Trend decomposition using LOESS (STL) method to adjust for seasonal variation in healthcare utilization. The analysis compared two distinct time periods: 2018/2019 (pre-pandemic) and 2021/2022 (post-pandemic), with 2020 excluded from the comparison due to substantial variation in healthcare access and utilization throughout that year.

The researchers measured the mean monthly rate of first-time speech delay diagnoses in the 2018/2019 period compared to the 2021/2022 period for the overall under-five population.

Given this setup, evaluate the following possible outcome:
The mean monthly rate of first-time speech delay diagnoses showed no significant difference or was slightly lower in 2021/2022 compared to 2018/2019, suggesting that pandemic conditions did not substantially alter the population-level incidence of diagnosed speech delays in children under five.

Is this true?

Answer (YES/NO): NO